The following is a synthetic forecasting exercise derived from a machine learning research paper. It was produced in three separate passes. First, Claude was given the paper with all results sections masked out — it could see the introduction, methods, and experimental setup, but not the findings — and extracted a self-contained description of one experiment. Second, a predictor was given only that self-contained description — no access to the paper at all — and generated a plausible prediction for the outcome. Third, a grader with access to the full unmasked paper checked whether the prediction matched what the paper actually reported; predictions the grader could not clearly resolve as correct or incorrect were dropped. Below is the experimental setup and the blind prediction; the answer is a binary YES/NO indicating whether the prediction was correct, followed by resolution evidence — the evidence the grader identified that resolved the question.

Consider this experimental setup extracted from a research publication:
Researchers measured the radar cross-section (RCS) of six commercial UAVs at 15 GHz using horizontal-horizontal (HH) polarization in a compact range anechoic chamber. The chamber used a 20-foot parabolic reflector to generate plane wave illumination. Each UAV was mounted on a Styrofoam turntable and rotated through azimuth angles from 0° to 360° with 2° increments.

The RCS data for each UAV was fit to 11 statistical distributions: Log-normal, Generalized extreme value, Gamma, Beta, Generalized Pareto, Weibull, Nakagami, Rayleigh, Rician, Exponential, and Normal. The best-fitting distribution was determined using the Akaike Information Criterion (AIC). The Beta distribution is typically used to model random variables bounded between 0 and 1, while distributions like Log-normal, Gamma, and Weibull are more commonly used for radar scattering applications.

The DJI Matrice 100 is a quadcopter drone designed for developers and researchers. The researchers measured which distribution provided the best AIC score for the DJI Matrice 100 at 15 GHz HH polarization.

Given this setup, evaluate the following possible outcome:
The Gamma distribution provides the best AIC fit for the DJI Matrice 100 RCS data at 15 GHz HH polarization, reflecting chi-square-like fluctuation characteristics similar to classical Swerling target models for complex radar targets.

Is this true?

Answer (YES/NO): NO